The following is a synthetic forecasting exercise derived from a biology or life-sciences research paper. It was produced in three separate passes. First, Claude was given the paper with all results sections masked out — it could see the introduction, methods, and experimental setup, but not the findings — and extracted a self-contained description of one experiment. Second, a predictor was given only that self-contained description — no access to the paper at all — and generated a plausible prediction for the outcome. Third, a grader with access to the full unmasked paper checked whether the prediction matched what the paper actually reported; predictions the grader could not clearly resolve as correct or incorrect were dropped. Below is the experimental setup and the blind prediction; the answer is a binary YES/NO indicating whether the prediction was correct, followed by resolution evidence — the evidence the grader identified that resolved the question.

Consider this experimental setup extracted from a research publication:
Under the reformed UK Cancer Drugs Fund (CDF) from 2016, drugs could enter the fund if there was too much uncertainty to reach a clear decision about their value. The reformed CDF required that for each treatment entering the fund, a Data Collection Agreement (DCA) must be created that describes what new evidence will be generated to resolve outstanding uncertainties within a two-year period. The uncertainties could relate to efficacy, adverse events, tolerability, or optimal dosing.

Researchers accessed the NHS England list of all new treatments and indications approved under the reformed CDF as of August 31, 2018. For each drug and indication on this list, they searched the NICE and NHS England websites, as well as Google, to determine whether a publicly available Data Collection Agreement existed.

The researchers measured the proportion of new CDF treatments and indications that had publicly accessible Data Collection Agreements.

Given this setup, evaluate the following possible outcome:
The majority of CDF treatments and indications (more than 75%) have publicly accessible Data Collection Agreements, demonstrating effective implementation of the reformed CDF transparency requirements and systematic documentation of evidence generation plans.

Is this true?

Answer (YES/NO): NO